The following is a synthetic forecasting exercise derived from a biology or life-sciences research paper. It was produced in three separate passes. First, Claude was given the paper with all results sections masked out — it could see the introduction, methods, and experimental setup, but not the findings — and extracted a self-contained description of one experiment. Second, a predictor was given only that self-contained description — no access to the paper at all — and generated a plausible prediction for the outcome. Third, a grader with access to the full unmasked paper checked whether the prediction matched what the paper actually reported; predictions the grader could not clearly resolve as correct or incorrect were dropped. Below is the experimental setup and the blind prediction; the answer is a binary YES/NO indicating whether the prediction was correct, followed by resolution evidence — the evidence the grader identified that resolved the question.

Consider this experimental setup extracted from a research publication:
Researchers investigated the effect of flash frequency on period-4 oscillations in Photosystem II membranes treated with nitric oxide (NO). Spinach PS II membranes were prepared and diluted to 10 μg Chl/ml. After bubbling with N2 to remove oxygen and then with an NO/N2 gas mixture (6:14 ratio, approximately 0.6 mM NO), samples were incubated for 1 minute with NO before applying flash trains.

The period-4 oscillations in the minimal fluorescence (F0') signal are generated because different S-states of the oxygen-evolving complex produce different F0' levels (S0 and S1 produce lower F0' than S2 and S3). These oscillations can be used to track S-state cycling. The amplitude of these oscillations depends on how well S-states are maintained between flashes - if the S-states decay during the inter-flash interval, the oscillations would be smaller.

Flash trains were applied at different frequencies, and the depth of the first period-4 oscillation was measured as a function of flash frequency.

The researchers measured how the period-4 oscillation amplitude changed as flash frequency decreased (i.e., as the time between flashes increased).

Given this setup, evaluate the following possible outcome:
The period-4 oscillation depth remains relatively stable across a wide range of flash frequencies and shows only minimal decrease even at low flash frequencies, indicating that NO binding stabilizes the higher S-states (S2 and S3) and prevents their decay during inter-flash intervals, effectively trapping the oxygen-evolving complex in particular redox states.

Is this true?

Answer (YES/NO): NO